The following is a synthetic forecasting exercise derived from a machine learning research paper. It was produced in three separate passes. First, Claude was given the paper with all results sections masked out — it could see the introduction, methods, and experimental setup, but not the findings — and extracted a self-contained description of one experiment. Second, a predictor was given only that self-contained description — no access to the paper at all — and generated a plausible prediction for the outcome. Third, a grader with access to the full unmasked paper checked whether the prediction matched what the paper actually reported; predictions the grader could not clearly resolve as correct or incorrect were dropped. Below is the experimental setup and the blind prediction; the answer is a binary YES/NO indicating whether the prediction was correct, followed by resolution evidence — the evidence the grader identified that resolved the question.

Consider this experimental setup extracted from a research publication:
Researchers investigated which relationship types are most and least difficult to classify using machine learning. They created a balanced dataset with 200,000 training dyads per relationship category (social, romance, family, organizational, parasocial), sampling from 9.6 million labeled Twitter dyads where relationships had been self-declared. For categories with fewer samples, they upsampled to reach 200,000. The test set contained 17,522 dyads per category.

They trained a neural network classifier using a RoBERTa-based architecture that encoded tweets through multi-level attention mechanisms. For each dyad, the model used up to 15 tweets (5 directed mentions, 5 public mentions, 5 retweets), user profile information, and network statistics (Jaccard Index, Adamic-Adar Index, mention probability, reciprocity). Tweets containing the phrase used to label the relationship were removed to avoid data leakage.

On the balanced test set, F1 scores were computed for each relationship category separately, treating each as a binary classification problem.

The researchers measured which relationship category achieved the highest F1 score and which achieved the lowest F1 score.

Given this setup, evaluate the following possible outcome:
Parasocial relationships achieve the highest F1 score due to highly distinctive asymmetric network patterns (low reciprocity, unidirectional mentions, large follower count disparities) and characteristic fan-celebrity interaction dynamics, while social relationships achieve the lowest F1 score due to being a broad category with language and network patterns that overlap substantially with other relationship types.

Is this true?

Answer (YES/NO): NO